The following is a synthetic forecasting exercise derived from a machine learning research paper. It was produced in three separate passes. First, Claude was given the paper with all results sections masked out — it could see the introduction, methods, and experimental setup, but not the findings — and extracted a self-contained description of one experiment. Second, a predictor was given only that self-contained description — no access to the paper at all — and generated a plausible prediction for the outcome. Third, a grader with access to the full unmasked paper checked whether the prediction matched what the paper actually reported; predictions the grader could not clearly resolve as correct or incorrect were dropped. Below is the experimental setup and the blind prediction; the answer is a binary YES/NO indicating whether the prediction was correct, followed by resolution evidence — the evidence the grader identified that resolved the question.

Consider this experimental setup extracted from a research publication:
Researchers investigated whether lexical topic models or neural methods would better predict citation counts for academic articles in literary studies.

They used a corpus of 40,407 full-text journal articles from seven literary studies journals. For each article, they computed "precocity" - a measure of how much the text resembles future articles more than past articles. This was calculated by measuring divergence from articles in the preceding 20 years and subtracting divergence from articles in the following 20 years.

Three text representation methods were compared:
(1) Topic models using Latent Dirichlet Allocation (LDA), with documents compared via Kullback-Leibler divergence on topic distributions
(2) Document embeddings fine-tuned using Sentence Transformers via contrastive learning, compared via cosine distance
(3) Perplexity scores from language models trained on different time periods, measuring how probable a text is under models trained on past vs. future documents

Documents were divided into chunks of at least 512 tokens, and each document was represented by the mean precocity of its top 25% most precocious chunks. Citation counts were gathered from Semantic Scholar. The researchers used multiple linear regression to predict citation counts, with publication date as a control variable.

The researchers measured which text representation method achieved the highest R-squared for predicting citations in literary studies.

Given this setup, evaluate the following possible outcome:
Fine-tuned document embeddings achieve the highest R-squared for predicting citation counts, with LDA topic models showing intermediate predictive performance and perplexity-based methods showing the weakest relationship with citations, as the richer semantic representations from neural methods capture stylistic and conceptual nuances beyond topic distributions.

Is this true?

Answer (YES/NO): NO